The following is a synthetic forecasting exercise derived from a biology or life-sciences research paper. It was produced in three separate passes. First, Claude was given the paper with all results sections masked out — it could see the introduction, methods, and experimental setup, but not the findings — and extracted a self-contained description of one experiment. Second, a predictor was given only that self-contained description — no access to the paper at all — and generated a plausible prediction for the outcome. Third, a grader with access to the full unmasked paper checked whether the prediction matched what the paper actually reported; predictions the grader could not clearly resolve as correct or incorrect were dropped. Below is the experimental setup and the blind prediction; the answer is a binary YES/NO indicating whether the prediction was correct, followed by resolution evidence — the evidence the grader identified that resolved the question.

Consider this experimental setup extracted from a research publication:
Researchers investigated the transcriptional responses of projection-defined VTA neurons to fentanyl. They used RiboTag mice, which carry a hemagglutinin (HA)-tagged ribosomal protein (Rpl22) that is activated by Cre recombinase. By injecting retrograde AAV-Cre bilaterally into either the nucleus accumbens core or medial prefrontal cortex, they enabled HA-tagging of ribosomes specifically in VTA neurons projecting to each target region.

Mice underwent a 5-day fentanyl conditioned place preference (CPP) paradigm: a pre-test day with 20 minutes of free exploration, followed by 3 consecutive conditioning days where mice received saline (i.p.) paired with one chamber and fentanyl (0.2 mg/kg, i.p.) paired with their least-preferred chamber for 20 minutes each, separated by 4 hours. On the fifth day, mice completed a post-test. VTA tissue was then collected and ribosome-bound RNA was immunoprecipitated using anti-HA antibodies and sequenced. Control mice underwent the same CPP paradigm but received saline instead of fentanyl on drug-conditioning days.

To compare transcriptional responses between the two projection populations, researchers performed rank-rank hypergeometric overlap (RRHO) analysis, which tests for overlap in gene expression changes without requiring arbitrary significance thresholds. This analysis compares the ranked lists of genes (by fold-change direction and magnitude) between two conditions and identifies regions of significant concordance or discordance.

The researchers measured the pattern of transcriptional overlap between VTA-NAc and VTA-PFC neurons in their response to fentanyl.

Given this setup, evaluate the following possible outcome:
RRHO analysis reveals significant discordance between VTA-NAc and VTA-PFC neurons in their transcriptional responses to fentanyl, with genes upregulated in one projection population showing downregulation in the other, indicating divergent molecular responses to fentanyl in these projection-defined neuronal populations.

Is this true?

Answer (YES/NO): YES